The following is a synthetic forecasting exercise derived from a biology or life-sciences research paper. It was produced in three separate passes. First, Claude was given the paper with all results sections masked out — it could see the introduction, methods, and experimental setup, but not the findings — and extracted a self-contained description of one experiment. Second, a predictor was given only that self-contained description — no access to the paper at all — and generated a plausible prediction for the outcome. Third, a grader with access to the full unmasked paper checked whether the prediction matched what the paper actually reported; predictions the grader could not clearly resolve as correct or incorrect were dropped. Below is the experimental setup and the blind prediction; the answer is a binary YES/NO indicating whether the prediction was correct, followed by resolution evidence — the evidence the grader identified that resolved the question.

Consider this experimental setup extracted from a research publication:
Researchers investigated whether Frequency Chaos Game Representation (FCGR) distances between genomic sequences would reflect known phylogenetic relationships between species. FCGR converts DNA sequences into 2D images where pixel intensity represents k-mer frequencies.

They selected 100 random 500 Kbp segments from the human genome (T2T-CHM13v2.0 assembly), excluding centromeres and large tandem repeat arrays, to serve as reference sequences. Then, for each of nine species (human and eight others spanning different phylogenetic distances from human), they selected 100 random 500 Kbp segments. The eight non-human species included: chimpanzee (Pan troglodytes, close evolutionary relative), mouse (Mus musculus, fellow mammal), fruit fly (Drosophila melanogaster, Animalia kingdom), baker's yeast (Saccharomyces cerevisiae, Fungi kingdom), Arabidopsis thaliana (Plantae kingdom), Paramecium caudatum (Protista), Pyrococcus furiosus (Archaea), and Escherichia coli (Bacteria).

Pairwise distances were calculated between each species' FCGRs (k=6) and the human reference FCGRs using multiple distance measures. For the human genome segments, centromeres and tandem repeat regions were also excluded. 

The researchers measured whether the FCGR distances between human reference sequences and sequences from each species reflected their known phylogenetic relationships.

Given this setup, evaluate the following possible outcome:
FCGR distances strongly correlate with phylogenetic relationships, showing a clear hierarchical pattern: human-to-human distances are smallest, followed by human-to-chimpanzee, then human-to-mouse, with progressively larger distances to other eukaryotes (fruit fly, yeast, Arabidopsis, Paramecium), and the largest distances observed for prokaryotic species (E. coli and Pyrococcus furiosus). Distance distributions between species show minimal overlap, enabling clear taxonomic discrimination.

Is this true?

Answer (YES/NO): NO